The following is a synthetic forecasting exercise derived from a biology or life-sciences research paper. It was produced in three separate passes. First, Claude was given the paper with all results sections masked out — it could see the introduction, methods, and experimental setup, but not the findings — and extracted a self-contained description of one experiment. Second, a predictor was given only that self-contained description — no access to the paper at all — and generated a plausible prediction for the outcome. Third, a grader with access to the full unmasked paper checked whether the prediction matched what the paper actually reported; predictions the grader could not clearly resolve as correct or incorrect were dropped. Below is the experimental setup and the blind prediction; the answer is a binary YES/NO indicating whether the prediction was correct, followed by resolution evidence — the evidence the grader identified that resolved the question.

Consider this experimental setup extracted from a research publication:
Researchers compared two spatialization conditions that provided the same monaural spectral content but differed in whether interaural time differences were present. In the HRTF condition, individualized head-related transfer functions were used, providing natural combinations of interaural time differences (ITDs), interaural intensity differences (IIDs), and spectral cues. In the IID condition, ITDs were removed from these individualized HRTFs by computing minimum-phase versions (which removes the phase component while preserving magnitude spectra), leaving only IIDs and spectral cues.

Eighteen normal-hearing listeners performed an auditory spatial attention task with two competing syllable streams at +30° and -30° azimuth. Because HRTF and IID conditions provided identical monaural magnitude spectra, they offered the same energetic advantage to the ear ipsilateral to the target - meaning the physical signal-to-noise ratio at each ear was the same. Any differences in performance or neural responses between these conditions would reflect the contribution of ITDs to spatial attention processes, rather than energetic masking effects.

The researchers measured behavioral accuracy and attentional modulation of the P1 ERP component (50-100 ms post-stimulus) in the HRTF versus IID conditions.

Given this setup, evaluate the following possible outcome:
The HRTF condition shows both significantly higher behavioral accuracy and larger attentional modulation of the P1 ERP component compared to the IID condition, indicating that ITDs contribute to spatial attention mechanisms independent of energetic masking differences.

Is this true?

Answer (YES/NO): NO